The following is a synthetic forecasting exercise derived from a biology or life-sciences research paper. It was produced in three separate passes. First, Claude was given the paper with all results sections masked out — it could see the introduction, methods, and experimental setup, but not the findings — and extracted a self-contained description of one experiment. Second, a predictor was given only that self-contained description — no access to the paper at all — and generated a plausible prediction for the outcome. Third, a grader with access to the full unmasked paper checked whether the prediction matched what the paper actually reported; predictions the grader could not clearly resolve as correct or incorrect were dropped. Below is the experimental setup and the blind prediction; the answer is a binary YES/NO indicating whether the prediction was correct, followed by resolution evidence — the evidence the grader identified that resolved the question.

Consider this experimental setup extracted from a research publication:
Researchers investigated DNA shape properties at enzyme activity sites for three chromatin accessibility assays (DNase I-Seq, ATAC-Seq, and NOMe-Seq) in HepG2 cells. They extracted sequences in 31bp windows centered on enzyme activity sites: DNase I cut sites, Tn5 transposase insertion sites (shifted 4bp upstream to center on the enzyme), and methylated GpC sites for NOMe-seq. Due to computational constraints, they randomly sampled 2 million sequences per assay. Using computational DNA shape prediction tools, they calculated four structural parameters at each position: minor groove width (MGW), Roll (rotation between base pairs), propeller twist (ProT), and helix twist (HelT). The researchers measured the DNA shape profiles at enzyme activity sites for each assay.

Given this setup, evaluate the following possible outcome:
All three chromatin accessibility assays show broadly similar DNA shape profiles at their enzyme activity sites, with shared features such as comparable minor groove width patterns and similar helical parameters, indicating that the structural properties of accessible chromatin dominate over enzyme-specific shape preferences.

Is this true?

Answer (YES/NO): NO